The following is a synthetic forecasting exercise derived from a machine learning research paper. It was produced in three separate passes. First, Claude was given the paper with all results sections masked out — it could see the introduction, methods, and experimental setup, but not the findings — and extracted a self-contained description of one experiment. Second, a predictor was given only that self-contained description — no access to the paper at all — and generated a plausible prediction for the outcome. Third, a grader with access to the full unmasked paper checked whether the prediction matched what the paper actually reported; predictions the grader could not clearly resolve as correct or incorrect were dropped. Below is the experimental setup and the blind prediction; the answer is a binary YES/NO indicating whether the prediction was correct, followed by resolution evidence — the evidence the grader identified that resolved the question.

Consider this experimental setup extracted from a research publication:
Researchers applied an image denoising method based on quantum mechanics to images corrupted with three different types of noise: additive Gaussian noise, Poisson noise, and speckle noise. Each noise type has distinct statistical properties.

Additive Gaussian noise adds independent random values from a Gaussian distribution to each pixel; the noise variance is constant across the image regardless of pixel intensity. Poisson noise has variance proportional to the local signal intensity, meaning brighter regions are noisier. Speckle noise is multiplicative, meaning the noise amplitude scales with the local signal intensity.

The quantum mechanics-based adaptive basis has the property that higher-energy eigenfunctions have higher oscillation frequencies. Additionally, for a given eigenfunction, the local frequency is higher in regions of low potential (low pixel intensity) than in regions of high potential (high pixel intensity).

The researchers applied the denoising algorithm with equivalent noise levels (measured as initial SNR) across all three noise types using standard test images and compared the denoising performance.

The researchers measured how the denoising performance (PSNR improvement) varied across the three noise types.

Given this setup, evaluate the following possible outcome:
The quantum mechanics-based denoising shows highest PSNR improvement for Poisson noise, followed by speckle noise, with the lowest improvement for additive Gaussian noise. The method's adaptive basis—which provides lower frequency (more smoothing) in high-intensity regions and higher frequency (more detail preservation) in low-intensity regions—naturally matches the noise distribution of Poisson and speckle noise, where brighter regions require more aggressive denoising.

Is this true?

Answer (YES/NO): NO